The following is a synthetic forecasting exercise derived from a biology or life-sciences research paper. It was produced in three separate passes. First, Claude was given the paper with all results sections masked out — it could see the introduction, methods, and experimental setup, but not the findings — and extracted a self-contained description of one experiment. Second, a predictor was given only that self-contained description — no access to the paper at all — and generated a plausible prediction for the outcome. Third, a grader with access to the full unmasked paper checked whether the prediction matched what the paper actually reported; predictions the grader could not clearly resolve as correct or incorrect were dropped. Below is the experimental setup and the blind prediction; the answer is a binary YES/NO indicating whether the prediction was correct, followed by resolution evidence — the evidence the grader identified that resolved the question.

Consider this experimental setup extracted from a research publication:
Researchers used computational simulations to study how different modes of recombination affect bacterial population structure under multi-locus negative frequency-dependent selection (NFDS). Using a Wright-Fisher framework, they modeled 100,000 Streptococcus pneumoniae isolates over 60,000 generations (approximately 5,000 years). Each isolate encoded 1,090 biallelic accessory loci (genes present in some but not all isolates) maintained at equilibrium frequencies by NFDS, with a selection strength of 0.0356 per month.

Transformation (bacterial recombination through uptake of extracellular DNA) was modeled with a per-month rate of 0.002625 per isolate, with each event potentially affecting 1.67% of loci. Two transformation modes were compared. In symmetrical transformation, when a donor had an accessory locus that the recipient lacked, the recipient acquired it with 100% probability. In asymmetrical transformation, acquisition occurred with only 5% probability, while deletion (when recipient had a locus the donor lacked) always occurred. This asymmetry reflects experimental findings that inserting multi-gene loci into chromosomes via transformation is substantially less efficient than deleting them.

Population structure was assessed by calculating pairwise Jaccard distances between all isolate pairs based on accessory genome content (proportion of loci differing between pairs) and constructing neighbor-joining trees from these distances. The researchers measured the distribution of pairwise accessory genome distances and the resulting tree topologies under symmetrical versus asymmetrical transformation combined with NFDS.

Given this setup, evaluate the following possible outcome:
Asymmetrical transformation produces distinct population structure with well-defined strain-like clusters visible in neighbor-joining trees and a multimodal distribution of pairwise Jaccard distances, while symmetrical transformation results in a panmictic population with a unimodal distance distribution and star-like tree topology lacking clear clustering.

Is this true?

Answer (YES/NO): YES